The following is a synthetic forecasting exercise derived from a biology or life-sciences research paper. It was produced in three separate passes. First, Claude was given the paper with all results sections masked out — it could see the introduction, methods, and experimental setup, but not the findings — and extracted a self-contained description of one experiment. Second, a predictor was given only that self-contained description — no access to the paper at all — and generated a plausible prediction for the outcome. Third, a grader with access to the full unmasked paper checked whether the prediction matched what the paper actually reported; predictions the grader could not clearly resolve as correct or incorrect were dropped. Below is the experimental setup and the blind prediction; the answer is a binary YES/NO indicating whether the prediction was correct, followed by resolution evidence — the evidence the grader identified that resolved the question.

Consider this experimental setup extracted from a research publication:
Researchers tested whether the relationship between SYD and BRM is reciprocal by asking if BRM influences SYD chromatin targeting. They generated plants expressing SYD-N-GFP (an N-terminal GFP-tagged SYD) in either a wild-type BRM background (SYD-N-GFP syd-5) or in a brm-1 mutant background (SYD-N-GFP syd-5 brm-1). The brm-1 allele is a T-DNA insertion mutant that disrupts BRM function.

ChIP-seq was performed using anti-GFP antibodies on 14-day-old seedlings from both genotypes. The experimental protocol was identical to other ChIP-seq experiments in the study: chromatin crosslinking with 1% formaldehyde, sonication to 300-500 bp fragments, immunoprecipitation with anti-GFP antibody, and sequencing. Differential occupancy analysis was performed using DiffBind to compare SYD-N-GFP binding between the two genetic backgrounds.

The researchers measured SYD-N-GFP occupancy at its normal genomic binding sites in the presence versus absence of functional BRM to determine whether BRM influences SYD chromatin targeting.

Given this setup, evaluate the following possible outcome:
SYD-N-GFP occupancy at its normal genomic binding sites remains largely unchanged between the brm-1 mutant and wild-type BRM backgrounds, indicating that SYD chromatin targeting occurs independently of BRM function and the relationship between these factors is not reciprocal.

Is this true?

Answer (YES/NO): NO